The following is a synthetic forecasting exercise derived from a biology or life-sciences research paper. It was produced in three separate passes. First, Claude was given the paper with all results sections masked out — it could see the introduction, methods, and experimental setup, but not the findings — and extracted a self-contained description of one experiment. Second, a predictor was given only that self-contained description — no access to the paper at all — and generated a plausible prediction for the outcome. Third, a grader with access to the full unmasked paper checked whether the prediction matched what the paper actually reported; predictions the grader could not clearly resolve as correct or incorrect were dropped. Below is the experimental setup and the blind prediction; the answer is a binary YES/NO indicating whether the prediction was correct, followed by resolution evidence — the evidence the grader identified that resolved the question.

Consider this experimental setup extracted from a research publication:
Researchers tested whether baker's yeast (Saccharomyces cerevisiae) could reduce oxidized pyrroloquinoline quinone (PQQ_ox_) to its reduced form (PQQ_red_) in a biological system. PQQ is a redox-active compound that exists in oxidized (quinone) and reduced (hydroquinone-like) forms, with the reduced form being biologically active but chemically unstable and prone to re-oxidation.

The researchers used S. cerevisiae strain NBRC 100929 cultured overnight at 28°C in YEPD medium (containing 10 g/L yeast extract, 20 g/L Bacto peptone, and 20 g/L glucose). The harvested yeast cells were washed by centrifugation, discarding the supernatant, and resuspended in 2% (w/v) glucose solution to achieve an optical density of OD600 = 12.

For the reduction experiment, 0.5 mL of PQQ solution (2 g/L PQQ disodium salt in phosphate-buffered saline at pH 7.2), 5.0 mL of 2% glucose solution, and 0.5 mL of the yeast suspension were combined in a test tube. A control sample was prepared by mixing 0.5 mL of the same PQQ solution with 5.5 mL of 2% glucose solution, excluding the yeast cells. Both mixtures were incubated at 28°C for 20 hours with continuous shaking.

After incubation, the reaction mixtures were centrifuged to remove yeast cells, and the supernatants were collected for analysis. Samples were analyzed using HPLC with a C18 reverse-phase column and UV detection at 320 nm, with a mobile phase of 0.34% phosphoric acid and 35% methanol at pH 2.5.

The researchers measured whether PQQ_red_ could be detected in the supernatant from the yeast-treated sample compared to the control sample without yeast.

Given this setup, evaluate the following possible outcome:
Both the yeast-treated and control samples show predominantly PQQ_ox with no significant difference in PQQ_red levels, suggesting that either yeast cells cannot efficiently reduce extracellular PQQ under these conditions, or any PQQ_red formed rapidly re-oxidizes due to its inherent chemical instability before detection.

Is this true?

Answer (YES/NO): NO